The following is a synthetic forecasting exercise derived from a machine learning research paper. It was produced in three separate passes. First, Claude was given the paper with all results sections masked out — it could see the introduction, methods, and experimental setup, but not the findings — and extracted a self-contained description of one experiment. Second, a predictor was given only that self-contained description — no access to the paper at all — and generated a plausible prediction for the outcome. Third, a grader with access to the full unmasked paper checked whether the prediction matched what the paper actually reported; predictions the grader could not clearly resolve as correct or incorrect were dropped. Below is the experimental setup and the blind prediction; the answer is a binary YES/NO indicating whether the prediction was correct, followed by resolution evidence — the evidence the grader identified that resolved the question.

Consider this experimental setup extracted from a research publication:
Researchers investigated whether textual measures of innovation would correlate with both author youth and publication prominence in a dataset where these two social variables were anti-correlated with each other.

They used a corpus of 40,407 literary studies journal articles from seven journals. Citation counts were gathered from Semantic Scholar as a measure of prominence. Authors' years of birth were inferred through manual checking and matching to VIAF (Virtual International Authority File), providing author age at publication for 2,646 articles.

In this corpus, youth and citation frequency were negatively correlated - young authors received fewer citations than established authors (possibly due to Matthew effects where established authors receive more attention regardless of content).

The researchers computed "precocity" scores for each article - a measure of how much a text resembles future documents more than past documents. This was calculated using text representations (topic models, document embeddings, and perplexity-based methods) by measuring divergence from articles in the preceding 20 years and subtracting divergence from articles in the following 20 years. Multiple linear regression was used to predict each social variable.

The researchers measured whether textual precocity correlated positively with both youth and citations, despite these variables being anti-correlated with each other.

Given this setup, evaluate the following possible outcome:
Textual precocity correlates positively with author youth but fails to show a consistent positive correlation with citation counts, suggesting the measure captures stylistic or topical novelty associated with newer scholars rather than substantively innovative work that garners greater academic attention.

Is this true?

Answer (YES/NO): NO